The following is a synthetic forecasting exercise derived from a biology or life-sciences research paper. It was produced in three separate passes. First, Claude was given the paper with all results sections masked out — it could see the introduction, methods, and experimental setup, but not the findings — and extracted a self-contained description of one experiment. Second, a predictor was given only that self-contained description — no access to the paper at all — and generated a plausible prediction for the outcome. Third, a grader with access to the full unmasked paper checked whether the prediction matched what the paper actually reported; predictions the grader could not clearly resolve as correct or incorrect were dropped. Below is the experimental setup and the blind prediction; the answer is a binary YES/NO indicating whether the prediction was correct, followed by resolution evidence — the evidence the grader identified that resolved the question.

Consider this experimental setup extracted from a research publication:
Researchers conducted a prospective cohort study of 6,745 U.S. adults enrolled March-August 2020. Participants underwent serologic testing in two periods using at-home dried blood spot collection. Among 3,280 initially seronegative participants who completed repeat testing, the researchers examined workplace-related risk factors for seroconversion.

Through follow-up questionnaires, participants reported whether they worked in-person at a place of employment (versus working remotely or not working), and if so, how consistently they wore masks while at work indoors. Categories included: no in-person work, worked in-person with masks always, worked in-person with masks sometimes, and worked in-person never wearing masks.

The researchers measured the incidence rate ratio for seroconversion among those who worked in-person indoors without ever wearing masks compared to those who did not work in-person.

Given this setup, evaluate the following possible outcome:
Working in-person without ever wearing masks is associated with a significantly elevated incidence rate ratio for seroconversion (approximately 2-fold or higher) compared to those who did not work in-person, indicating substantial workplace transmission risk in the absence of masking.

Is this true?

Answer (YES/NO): YES